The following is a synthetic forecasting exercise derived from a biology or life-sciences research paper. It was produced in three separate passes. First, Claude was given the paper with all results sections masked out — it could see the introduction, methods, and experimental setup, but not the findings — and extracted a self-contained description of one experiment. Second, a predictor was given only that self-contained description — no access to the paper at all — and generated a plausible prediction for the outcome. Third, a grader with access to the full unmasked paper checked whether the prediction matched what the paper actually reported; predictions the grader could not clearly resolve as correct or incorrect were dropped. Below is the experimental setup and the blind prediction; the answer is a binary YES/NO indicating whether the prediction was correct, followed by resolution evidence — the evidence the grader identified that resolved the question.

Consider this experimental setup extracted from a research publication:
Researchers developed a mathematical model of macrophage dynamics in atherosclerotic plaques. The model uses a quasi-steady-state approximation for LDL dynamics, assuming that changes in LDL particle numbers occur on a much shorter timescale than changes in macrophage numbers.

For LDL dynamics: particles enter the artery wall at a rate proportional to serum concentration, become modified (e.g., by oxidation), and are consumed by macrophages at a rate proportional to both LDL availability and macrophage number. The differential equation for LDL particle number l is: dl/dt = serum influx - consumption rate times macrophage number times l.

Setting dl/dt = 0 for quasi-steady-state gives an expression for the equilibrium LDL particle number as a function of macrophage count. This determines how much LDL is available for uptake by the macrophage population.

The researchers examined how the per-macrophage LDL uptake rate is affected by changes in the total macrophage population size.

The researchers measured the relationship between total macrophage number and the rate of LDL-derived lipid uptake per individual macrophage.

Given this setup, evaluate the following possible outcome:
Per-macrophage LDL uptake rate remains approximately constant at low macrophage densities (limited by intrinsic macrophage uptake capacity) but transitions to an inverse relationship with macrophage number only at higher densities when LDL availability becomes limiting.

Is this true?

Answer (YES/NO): NO